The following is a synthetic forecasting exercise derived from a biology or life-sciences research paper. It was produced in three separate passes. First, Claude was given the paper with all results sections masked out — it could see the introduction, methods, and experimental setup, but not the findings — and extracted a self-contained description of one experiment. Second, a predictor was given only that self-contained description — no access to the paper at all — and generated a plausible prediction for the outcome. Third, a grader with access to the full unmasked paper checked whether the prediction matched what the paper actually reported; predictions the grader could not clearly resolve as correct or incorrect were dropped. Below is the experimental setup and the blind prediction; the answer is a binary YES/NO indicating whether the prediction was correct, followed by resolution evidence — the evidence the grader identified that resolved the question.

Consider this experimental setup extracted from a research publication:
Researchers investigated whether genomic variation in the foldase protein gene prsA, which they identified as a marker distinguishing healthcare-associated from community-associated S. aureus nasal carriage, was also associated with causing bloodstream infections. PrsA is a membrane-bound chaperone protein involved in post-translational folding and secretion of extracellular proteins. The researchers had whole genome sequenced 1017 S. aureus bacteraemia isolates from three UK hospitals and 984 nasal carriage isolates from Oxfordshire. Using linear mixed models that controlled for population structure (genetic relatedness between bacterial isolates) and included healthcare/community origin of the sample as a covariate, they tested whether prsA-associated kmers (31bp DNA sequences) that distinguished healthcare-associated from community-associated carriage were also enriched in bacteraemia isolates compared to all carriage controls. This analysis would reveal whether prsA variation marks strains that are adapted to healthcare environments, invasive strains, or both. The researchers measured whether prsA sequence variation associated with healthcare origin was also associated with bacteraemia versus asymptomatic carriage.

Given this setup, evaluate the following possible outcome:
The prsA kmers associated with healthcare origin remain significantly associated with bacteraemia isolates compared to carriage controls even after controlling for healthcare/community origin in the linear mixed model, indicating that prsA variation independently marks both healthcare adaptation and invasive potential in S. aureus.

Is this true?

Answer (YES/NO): NO